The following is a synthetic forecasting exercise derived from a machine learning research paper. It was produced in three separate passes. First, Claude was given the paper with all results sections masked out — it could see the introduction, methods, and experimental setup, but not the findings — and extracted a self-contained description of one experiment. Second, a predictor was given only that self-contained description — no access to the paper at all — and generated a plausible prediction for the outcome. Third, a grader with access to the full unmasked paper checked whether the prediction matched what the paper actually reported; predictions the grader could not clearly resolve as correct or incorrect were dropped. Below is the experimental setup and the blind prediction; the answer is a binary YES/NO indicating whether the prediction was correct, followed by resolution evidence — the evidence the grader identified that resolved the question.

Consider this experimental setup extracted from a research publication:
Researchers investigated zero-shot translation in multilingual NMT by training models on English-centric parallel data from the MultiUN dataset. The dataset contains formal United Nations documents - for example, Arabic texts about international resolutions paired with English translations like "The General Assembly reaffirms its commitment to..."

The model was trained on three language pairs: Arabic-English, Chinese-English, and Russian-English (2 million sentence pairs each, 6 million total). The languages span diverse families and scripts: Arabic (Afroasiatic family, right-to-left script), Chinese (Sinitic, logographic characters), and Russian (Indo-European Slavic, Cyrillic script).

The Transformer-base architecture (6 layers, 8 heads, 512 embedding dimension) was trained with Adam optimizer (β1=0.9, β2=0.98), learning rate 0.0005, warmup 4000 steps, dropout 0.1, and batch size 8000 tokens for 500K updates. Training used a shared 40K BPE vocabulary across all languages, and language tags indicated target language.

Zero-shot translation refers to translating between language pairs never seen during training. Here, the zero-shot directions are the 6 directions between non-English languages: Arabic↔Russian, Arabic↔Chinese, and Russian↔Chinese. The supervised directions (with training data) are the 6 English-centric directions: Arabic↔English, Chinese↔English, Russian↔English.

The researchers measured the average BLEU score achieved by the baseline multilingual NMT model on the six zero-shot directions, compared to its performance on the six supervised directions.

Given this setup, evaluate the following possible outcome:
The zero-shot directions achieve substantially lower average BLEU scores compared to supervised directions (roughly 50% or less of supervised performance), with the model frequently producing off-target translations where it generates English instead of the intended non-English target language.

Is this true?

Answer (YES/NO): YES